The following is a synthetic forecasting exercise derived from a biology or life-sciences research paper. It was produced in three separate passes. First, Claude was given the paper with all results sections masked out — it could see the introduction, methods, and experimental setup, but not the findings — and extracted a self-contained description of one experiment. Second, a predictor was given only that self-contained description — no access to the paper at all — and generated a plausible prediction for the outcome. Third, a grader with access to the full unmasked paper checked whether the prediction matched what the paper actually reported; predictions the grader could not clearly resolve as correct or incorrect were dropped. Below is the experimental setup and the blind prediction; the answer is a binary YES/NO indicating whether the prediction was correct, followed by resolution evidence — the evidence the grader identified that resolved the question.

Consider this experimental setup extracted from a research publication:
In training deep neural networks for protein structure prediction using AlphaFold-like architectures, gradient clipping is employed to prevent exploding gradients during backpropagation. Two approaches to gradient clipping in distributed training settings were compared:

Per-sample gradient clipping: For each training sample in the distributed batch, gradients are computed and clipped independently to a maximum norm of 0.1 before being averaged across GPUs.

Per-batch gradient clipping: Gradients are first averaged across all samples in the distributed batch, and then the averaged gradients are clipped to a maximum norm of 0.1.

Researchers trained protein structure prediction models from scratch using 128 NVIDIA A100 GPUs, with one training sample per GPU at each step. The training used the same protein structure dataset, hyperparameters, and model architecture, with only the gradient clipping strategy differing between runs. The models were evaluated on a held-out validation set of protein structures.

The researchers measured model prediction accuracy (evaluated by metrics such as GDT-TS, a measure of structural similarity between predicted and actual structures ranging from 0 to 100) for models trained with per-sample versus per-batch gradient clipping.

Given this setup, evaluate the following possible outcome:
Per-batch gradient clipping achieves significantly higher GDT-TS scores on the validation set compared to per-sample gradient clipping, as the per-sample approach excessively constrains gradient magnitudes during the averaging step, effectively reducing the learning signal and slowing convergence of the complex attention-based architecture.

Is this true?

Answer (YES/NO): NO